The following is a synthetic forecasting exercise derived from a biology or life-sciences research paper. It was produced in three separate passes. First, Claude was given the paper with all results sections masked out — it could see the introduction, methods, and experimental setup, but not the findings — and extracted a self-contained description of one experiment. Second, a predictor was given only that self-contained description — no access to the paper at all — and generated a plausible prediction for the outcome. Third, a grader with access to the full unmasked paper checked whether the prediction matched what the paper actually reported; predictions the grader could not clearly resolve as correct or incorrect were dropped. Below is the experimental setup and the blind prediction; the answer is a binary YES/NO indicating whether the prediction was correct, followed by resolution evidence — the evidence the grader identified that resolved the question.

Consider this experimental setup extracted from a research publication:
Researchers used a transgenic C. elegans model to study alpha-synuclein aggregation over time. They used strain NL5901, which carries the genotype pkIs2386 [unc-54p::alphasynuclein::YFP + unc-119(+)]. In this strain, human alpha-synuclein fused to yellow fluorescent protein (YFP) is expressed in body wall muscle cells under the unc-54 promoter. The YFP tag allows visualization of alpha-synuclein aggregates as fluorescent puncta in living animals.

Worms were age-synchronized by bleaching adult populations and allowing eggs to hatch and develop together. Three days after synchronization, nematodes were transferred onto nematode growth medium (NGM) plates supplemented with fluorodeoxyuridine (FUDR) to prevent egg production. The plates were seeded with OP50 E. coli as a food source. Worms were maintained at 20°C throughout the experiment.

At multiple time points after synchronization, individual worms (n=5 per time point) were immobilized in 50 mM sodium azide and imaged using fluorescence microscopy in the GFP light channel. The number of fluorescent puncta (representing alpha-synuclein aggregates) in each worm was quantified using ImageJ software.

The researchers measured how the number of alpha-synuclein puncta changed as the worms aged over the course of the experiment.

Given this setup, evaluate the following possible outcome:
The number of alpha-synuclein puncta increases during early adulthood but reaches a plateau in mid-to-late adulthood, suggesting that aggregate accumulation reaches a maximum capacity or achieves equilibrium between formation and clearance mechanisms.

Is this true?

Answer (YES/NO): NO